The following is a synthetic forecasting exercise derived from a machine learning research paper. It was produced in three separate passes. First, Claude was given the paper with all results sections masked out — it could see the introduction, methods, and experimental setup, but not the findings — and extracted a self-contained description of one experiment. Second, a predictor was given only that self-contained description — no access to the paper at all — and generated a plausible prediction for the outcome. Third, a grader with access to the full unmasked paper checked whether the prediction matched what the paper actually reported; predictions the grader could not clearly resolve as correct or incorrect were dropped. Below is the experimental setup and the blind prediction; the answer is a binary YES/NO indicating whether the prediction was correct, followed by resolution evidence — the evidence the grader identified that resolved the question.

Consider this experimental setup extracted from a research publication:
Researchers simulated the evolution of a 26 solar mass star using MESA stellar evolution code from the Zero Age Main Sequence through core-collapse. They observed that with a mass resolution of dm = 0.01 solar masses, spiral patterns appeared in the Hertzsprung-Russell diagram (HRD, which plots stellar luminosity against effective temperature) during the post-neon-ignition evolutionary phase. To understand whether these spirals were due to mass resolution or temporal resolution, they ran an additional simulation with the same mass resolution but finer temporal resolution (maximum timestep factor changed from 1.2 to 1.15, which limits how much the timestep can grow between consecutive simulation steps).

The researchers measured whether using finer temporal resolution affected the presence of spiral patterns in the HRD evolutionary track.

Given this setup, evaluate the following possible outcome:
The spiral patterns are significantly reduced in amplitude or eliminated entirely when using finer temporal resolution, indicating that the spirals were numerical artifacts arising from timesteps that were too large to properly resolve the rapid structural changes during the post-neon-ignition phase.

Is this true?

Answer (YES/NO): NO